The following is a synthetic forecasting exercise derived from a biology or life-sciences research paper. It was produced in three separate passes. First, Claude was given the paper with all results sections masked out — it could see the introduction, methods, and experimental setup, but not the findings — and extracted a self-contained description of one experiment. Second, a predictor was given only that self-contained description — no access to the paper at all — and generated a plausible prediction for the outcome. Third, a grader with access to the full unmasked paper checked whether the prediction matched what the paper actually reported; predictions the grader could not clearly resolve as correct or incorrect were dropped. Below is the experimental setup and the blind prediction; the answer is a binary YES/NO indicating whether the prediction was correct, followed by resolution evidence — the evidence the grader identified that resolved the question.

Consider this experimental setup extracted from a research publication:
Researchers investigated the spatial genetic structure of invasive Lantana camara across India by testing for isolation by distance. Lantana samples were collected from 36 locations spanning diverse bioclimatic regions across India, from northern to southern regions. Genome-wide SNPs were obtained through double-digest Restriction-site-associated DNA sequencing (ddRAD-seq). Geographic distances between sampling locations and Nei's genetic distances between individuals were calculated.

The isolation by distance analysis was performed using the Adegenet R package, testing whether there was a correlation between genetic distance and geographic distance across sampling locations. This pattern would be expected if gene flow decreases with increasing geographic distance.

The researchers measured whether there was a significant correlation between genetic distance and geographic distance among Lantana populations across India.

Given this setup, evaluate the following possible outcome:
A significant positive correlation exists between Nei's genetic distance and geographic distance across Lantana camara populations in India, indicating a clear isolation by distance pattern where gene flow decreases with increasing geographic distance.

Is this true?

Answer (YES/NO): NO